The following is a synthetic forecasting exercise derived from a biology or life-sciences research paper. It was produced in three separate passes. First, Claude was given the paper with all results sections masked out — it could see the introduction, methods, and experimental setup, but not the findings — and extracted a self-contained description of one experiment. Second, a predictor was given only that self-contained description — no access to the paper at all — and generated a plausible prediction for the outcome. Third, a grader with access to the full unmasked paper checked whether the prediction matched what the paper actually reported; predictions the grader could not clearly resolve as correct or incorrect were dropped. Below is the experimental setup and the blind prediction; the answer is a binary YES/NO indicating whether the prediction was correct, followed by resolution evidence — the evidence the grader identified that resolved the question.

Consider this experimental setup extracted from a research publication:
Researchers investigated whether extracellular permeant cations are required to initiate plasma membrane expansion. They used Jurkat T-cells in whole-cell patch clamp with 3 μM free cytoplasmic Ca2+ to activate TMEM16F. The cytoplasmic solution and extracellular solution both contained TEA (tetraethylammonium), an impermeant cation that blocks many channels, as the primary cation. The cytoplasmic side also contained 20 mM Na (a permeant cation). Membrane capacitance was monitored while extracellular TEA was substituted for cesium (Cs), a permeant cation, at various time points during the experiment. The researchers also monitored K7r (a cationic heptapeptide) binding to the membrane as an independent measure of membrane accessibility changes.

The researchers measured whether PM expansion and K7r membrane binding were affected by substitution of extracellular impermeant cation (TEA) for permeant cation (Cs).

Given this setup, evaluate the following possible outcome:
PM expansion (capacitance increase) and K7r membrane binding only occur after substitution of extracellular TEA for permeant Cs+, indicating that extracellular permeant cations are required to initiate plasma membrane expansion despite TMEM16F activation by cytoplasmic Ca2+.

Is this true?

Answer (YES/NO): YES